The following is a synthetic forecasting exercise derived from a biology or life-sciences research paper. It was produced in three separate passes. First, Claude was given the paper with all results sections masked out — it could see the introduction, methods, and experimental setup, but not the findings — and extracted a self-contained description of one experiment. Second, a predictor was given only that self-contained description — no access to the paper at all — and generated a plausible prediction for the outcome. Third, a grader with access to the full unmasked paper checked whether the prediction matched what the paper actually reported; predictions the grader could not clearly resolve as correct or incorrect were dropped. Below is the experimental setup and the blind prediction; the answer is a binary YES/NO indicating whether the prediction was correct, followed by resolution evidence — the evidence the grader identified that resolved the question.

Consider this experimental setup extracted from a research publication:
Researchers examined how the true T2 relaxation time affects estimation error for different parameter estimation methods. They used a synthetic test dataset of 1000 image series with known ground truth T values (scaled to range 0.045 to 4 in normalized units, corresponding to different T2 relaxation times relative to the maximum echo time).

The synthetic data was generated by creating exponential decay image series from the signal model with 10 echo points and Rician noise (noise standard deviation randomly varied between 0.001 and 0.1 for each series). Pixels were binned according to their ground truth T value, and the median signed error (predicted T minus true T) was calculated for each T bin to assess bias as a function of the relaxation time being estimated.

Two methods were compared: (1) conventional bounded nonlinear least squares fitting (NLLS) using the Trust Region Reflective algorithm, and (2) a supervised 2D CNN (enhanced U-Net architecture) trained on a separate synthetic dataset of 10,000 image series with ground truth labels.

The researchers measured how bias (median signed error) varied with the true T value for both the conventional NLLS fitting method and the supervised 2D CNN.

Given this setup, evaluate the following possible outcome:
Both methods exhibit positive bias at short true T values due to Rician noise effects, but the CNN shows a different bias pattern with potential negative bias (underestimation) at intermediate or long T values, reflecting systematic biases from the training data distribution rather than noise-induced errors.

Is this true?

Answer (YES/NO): NO